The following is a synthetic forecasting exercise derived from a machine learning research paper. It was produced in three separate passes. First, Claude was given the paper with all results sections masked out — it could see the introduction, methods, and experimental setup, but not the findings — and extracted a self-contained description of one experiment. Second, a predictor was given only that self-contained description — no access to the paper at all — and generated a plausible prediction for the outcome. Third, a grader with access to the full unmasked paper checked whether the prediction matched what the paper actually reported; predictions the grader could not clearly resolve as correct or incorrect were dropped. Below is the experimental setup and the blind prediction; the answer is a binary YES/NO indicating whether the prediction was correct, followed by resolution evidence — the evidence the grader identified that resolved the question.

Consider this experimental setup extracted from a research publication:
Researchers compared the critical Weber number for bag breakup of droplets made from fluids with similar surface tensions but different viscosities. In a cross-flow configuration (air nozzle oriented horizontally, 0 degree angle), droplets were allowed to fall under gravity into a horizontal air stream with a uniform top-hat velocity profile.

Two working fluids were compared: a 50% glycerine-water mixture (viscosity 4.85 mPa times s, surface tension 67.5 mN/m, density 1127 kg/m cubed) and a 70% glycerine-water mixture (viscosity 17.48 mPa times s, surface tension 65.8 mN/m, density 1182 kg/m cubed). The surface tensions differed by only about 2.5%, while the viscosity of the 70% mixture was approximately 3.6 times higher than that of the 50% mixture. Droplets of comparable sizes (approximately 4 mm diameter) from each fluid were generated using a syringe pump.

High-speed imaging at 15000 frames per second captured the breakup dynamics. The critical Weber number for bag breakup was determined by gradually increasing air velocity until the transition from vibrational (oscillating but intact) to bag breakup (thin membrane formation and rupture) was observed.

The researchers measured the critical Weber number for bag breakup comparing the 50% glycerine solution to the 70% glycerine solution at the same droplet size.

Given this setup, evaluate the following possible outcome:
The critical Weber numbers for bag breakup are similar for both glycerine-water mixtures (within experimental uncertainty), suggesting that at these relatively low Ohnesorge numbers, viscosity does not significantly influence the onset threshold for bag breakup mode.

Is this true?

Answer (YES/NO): NO